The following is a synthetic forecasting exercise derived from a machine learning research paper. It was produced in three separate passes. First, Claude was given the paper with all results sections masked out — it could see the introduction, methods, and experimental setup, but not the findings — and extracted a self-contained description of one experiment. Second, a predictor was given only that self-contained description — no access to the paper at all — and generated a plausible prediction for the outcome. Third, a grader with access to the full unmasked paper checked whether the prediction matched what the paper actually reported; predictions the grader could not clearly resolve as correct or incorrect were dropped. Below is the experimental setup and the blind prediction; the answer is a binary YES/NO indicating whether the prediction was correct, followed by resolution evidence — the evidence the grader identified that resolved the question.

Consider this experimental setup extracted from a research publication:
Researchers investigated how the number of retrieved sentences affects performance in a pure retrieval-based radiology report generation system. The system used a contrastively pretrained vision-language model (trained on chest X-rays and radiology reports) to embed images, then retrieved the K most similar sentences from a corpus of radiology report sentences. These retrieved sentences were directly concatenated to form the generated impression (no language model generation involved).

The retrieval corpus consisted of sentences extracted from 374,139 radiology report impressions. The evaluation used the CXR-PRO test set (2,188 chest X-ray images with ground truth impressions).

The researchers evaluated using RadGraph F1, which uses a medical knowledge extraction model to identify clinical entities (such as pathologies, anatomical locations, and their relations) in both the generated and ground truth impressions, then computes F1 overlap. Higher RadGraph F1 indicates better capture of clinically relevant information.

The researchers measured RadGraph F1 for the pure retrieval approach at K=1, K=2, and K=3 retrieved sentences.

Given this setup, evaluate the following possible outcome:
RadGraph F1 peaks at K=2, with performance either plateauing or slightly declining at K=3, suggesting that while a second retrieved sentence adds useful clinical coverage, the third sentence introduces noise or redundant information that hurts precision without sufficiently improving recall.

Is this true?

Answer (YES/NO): NO